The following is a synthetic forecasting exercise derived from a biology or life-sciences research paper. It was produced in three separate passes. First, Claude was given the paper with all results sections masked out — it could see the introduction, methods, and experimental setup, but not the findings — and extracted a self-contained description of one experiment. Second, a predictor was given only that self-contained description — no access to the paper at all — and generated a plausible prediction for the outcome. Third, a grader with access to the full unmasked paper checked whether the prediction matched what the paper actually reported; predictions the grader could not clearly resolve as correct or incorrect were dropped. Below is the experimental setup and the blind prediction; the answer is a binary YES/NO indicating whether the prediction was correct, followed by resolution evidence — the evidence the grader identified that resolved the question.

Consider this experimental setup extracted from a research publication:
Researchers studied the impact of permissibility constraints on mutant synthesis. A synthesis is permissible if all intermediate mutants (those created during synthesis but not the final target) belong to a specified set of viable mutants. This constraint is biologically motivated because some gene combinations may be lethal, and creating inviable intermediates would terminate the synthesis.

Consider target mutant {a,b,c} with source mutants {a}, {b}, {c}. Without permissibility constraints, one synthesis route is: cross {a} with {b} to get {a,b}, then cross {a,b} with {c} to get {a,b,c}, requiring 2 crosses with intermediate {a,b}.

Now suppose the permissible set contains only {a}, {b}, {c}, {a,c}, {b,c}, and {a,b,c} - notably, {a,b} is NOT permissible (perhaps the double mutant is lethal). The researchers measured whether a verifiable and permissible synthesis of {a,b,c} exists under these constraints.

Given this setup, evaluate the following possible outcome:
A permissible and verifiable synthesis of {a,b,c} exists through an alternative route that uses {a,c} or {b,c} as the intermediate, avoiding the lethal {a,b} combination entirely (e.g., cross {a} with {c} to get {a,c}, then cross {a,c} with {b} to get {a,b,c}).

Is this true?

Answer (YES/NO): YES